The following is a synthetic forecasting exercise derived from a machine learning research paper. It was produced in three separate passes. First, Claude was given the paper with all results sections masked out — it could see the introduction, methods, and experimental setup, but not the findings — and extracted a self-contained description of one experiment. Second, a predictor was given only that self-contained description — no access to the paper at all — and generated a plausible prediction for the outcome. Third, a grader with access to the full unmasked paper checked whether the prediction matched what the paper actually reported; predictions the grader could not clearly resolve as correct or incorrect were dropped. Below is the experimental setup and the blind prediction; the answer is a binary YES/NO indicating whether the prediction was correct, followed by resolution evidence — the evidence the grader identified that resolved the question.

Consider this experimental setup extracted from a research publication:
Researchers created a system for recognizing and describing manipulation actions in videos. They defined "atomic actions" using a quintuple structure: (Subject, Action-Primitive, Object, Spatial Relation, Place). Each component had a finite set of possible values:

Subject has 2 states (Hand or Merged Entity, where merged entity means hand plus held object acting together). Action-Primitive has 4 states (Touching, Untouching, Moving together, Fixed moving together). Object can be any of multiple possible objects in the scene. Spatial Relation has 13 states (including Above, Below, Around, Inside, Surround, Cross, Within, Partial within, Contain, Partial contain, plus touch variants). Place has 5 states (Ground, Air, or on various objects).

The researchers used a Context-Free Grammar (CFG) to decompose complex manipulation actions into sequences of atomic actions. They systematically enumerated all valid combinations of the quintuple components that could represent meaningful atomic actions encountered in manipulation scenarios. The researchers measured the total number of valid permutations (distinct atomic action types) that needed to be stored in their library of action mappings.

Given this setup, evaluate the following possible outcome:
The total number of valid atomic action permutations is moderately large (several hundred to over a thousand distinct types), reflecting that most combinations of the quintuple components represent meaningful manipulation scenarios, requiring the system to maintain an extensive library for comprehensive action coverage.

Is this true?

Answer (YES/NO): NO